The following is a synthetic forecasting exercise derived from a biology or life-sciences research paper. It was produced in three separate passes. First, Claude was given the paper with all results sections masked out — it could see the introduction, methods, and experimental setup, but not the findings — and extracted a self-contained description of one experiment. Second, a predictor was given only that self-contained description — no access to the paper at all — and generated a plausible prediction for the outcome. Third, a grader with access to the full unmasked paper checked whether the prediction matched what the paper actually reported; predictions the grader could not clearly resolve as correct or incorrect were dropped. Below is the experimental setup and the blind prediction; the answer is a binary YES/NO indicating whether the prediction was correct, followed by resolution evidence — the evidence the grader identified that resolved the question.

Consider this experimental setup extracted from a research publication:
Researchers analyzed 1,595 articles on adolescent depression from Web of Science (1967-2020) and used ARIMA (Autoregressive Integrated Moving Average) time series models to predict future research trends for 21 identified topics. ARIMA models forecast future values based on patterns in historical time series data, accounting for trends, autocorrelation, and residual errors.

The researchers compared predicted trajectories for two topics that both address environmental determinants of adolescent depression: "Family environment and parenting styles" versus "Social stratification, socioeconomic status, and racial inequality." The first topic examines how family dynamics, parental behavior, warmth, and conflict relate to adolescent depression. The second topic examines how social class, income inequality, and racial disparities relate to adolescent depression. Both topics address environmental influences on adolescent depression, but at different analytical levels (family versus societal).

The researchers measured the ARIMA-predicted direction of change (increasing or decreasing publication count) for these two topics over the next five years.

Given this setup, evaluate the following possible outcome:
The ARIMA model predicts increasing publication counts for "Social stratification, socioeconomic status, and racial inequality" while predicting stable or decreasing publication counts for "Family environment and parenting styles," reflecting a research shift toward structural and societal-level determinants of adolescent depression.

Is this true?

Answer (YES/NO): NO